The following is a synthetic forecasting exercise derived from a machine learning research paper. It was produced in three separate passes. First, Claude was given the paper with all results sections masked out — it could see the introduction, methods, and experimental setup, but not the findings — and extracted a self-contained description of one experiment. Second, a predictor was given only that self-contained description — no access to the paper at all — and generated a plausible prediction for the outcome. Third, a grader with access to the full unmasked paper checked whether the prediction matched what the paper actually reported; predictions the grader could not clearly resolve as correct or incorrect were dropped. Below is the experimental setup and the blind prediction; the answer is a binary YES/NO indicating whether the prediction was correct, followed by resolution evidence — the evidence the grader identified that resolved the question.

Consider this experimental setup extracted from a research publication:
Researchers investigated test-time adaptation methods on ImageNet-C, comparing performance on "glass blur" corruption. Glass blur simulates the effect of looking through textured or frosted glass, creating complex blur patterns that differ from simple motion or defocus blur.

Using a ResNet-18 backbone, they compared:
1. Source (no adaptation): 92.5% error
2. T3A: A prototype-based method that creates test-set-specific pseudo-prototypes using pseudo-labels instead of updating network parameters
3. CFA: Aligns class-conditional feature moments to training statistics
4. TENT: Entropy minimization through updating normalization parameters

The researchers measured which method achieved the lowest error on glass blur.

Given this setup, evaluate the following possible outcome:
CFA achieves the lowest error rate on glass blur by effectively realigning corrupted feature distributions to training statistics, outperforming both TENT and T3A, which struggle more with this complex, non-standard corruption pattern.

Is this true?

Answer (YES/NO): YES